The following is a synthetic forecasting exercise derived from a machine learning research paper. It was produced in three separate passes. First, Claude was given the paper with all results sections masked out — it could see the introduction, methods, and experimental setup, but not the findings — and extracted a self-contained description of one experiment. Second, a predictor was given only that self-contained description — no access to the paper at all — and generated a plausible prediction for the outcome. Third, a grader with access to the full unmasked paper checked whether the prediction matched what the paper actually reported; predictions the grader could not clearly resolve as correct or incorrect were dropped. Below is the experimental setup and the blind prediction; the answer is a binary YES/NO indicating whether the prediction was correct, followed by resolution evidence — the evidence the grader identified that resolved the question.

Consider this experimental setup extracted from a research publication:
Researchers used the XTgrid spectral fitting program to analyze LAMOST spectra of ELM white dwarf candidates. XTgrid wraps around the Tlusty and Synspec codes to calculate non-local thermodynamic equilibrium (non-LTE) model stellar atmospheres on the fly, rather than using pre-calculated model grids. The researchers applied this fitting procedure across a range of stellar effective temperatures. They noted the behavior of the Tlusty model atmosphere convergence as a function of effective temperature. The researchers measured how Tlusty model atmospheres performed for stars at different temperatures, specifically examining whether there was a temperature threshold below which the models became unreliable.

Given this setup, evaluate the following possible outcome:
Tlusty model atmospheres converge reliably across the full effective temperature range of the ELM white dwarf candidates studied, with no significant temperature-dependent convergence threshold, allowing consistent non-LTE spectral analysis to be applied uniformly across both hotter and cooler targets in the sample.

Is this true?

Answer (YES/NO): NO